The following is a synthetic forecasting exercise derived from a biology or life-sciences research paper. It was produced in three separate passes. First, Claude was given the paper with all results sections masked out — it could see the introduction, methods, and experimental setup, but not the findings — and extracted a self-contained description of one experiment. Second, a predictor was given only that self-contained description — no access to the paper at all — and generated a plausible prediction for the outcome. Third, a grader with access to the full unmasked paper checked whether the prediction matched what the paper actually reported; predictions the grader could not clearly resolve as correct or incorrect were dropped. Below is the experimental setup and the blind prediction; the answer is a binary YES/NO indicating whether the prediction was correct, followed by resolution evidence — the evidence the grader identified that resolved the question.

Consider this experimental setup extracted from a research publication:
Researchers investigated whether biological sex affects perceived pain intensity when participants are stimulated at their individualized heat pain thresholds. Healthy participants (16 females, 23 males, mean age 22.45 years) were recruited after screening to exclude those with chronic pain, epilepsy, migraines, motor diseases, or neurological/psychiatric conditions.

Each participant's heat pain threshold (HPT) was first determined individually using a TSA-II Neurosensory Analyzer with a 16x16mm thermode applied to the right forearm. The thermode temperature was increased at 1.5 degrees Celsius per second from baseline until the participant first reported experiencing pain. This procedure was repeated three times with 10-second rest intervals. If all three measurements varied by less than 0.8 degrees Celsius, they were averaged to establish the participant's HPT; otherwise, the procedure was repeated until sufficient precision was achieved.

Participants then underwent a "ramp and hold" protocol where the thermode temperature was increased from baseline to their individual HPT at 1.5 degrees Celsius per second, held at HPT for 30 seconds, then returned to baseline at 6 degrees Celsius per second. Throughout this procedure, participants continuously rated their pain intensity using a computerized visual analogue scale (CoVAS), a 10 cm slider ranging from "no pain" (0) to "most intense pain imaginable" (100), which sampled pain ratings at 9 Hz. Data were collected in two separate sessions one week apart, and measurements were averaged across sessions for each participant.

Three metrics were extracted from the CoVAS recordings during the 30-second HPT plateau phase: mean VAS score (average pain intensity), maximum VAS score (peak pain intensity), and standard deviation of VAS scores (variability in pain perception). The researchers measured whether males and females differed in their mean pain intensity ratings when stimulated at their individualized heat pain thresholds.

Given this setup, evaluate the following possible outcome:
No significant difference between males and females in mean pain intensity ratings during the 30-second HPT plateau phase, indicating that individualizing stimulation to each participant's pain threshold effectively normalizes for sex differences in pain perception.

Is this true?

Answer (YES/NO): NO